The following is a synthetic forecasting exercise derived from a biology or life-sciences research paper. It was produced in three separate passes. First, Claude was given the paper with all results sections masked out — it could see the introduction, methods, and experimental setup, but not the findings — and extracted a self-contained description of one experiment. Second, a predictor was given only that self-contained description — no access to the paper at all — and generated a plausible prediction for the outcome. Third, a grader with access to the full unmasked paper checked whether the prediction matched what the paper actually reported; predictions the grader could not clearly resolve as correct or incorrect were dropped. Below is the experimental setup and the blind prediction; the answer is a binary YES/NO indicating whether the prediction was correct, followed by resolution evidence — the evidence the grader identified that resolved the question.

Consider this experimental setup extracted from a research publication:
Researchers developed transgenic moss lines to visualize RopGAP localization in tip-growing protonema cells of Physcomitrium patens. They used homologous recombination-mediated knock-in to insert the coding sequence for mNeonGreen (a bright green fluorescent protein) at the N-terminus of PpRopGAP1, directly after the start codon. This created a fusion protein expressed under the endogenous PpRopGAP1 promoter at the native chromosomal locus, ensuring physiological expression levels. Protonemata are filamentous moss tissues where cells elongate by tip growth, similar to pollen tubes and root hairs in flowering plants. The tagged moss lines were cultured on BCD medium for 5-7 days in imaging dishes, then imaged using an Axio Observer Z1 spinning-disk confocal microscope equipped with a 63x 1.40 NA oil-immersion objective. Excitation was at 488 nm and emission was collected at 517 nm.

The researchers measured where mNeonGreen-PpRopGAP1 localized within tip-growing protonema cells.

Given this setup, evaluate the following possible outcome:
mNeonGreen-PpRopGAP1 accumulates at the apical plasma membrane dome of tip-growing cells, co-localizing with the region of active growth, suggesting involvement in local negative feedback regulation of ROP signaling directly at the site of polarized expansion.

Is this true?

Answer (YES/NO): NO